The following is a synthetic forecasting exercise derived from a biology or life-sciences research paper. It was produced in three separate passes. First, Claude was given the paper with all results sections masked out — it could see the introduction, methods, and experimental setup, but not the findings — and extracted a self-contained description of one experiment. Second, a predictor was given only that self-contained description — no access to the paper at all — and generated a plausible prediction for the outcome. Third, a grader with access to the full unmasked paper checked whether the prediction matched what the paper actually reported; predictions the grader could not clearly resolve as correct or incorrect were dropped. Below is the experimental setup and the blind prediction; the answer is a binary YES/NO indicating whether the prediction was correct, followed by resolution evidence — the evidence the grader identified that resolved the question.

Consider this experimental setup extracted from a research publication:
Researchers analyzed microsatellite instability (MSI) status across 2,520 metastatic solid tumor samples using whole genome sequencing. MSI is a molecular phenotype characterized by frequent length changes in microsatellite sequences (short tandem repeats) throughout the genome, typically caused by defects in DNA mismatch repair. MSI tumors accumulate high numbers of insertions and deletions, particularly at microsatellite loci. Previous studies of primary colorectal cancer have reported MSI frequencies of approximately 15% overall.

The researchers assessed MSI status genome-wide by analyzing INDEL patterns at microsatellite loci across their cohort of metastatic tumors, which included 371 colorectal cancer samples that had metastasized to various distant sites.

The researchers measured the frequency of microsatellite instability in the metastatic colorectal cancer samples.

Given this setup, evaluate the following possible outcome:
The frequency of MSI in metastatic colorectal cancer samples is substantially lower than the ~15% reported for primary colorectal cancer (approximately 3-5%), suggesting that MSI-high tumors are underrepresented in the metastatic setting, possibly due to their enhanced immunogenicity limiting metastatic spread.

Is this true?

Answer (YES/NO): YES